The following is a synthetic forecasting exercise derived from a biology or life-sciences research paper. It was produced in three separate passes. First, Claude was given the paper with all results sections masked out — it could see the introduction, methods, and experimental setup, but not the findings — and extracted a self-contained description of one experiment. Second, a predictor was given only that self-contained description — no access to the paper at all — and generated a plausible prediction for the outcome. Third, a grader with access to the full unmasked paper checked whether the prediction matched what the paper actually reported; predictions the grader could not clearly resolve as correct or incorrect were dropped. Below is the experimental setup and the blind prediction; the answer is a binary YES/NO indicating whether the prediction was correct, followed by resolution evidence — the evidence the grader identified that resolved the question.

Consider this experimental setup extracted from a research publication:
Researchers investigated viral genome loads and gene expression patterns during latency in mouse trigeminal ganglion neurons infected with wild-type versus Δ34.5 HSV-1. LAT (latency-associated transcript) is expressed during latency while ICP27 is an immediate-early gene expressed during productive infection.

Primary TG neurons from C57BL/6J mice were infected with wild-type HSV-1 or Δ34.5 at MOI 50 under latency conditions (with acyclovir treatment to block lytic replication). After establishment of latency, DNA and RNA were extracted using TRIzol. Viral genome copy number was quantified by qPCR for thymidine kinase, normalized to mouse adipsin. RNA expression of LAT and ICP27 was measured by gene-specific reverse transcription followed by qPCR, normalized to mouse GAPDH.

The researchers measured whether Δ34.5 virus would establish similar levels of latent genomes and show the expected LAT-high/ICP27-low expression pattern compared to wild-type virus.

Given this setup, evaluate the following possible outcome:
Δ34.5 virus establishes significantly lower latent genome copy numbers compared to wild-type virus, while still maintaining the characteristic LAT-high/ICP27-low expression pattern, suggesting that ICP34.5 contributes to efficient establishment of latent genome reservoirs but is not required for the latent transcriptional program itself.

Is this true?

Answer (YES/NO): NO